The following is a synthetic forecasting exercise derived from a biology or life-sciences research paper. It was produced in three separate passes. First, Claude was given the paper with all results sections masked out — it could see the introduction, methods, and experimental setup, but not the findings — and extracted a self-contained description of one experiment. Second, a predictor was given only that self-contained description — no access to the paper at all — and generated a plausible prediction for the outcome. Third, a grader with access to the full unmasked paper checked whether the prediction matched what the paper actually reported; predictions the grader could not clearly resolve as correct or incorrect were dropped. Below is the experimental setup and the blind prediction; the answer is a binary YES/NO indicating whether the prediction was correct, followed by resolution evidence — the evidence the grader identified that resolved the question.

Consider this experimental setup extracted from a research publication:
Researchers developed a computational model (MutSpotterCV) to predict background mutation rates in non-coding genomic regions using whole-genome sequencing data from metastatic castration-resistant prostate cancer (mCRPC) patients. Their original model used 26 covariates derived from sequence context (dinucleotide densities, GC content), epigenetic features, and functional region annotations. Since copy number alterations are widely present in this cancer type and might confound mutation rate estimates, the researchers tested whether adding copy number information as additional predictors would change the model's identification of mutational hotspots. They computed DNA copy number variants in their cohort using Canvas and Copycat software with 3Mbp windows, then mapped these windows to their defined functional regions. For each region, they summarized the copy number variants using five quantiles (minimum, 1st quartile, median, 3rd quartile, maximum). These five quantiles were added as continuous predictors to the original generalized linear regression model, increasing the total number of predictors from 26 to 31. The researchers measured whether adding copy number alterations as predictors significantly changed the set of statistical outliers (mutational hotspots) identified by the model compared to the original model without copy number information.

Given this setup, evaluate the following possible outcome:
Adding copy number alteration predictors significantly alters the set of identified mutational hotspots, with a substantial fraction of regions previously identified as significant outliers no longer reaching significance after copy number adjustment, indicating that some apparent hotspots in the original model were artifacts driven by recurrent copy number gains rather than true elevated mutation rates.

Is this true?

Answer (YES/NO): NO